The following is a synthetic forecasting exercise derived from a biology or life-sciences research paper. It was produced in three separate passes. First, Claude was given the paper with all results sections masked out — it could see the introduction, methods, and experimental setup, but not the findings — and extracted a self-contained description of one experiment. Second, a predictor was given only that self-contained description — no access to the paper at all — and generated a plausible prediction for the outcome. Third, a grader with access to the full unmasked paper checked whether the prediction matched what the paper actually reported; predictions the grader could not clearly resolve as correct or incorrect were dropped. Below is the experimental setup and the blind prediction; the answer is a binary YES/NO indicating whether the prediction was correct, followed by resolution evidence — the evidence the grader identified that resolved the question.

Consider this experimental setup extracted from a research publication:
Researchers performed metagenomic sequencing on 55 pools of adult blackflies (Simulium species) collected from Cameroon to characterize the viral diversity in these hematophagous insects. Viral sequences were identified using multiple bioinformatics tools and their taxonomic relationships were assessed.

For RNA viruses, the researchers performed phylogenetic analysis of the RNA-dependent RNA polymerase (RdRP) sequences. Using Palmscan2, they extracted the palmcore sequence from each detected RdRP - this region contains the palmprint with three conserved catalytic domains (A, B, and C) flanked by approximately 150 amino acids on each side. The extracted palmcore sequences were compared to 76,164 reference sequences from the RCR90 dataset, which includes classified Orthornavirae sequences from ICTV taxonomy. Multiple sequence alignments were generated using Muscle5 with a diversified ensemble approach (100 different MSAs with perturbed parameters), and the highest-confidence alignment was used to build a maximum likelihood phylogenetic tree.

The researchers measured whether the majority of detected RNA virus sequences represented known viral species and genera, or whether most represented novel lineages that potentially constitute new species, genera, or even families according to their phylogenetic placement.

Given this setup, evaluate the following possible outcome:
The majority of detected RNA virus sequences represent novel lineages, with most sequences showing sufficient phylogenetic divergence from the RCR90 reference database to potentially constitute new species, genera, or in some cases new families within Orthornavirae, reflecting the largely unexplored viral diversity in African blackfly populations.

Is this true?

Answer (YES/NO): YES